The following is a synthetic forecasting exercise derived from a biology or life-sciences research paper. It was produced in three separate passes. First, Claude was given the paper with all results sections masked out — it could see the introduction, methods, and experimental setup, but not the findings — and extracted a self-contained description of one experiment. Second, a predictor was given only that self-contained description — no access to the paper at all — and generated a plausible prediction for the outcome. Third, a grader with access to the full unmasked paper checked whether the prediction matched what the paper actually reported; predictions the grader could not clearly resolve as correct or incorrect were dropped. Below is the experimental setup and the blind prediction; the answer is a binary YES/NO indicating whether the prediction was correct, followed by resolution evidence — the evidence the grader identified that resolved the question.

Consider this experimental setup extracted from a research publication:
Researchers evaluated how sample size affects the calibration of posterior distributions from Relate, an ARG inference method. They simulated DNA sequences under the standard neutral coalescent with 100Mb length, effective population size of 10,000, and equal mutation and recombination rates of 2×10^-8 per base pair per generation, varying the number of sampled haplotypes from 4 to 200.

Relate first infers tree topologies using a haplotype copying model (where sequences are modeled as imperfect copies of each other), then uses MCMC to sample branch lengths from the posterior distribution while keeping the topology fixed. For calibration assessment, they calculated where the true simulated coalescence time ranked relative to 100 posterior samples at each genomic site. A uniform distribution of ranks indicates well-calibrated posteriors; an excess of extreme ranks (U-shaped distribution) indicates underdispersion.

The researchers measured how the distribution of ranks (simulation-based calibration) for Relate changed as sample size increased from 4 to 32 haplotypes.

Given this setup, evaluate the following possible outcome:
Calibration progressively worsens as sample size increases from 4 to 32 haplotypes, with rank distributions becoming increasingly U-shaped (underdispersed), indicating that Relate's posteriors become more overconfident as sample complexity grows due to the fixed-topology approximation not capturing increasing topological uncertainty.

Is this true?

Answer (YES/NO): NO